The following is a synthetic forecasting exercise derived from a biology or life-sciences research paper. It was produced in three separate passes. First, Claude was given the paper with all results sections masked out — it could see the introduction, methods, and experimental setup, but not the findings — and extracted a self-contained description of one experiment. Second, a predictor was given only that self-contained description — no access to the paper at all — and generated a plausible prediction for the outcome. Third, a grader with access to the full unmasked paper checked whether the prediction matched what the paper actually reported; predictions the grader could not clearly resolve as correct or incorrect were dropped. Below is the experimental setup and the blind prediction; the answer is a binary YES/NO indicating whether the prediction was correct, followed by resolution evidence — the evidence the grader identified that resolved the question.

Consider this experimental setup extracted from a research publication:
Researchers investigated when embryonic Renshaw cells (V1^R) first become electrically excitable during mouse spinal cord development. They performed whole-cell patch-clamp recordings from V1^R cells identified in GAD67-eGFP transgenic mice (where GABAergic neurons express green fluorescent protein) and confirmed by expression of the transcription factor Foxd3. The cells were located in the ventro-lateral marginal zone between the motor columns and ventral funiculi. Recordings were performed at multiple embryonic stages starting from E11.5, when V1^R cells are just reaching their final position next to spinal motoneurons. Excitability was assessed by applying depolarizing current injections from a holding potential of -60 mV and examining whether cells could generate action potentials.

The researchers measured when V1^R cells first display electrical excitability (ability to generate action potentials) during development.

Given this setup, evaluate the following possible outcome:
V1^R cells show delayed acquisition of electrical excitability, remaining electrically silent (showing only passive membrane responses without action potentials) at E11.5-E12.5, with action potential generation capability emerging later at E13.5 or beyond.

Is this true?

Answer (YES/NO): NO